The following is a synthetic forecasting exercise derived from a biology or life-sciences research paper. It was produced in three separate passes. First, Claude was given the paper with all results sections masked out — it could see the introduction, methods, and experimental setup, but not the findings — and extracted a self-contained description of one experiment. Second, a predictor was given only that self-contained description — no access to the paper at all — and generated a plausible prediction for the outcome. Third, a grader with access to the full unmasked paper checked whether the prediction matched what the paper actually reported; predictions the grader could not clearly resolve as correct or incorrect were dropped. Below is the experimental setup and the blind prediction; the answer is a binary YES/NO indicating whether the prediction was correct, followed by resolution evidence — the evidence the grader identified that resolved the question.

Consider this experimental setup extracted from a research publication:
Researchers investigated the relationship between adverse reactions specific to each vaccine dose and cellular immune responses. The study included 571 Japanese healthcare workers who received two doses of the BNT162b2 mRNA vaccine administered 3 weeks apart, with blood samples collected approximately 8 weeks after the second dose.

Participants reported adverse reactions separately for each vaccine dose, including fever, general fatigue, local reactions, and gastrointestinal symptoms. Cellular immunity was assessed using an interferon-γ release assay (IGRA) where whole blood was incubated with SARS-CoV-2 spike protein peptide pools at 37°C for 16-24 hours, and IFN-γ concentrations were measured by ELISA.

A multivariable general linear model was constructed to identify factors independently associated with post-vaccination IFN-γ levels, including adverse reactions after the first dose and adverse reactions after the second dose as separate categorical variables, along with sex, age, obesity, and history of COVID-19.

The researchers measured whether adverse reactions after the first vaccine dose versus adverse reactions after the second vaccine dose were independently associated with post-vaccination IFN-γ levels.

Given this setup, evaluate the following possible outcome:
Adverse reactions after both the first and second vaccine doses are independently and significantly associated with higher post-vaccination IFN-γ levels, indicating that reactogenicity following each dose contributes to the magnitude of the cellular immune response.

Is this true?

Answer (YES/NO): NO